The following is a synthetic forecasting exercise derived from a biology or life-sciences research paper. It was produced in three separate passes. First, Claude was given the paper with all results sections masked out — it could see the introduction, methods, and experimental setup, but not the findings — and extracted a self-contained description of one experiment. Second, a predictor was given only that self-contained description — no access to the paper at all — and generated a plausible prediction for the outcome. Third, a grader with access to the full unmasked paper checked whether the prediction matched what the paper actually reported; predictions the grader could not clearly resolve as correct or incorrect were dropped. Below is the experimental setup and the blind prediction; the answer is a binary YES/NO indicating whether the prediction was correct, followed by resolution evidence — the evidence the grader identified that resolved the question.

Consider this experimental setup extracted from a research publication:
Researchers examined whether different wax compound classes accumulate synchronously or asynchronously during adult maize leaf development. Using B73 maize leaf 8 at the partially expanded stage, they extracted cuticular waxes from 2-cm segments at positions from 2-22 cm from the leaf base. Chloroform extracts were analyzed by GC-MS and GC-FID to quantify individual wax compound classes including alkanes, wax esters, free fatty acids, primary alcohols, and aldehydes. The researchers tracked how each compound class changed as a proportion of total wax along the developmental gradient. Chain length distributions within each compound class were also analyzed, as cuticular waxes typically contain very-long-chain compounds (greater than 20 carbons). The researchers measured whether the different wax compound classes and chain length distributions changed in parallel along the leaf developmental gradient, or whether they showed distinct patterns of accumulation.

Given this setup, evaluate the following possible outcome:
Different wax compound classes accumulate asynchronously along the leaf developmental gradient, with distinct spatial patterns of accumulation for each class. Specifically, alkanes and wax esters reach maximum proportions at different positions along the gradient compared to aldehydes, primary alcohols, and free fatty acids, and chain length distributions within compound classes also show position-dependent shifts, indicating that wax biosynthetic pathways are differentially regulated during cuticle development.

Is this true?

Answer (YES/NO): YES